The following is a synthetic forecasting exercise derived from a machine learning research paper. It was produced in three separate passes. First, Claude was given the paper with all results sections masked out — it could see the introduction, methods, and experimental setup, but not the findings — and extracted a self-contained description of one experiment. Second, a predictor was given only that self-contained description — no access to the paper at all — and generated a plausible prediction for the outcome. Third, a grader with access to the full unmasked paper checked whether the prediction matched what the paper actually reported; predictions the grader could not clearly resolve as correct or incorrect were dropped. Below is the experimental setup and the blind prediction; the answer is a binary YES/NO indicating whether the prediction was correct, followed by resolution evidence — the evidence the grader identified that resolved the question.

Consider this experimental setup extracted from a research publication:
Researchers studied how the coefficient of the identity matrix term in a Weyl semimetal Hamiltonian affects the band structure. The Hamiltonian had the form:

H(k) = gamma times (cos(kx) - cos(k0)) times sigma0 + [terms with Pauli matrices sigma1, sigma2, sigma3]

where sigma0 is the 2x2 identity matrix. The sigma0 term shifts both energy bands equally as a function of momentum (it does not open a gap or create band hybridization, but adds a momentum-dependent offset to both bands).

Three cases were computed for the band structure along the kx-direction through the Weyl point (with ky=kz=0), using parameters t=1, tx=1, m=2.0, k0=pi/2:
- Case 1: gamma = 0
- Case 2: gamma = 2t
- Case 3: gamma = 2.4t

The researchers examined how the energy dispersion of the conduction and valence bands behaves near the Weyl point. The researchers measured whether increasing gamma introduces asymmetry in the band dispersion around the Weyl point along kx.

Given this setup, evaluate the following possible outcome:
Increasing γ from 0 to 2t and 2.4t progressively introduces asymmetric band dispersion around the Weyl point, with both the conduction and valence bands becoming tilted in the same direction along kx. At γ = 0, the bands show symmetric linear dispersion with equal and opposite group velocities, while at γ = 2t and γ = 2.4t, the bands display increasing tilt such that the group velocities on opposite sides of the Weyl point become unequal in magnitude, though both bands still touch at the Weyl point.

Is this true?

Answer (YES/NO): YES